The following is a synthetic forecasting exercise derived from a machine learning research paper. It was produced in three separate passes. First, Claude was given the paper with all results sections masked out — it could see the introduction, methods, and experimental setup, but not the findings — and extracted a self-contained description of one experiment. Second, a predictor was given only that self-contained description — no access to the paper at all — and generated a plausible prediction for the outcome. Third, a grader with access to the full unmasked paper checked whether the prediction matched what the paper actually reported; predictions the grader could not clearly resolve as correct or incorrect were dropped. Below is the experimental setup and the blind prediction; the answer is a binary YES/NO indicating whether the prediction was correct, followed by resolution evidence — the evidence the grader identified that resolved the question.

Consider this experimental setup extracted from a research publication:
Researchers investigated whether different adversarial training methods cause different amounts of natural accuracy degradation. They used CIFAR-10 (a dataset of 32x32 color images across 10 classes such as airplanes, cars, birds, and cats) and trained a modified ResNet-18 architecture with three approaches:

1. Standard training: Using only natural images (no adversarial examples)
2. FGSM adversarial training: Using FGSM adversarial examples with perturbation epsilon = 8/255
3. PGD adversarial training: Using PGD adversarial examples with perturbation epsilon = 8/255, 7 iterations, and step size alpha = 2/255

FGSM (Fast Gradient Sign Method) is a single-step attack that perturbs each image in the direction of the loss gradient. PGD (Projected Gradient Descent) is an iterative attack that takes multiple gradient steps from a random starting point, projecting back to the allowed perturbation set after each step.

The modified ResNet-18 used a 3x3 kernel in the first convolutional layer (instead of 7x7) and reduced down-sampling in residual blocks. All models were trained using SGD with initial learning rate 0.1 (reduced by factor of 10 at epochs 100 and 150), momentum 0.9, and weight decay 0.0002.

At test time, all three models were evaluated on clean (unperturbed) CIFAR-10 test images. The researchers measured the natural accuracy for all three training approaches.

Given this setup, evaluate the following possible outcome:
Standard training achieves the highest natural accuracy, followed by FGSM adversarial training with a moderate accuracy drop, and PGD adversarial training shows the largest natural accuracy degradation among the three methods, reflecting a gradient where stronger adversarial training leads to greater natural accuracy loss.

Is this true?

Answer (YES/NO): NO